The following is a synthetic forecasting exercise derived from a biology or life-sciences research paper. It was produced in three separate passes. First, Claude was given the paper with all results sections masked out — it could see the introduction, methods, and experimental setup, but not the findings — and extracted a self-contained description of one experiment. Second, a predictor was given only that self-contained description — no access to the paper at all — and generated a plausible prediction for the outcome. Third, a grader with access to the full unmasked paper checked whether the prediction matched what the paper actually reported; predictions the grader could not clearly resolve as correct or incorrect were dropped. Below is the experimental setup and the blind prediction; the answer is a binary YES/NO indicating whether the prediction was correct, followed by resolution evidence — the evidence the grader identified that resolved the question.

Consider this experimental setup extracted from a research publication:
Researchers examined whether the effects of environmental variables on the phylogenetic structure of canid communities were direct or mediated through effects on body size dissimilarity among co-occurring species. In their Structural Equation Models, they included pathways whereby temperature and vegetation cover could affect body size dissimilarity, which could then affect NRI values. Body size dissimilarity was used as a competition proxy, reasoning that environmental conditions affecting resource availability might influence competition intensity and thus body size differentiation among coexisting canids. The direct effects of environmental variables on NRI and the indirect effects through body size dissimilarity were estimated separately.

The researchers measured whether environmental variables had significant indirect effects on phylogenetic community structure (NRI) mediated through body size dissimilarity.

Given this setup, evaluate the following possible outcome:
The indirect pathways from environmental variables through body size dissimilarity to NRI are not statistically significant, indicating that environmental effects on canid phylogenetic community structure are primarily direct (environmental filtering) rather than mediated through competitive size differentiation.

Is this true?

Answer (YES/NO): NO